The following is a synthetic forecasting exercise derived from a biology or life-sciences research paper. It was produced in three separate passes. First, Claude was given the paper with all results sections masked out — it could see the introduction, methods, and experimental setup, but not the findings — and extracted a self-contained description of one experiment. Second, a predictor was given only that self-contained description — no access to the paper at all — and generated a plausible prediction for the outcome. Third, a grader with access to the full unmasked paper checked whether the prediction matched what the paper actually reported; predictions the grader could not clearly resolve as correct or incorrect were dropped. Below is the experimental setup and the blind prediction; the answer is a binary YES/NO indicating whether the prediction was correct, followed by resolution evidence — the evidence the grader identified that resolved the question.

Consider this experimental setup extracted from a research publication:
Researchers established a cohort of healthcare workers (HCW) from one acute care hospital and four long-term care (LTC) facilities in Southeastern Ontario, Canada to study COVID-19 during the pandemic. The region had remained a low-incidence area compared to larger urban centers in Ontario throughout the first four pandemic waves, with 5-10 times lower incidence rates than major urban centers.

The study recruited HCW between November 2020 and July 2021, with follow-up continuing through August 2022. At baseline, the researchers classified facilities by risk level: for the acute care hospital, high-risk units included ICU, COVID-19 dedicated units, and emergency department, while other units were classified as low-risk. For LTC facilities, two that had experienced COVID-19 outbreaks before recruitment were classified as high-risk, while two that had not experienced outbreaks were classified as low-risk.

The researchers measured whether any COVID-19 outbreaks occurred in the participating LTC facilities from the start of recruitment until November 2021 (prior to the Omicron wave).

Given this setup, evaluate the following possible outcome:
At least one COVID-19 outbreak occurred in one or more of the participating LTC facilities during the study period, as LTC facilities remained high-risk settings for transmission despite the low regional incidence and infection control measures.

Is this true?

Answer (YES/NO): NO